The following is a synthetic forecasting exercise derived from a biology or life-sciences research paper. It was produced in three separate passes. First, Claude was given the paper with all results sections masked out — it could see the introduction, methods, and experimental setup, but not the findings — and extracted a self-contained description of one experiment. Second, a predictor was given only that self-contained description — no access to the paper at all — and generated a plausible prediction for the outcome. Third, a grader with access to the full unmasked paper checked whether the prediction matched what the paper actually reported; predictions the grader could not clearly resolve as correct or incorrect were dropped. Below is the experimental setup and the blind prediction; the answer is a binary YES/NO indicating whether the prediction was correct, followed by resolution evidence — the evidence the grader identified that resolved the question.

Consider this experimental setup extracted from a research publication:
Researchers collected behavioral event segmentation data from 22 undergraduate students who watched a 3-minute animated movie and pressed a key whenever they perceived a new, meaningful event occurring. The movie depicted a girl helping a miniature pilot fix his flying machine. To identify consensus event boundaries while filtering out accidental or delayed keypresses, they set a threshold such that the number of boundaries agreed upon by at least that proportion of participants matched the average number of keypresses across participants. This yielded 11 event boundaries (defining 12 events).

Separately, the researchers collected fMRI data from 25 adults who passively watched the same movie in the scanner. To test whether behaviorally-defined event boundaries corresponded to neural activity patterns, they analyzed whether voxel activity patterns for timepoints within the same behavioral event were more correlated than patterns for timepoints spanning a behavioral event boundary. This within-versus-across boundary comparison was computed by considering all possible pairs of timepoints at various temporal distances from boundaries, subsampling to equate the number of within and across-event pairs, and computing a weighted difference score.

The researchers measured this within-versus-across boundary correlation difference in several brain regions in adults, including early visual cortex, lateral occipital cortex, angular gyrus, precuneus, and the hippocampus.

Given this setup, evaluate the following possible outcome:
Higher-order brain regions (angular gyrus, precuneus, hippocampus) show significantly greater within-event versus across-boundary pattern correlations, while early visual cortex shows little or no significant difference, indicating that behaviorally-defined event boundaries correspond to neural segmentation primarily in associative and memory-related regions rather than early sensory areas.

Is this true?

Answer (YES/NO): NO